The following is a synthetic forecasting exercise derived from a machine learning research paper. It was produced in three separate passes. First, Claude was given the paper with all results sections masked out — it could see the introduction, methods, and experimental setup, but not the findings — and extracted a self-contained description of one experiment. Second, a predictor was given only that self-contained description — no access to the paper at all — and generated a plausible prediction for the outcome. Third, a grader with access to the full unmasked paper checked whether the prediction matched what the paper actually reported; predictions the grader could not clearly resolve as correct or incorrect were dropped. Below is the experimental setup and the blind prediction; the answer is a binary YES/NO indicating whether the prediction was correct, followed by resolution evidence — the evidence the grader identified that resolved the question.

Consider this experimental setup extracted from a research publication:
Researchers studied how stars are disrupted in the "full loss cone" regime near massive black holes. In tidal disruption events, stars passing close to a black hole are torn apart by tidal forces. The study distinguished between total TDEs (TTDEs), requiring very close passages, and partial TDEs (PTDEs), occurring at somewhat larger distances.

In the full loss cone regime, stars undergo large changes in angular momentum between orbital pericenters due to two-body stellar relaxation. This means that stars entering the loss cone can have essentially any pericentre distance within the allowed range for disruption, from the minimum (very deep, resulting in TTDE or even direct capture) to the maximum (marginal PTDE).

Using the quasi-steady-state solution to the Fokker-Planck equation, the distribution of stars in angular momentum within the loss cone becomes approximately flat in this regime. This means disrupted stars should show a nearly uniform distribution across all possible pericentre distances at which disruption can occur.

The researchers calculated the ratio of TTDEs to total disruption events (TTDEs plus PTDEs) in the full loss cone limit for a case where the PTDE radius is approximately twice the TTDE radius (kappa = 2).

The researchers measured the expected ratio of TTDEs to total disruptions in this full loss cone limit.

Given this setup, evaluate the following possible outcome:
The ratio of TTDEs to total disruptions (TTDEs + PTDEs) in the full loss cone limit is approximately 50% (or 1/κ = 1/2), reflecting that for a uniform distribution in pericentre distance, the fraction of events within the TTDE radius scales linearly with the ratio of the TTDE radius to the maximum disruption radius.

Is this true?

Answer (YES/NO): YES